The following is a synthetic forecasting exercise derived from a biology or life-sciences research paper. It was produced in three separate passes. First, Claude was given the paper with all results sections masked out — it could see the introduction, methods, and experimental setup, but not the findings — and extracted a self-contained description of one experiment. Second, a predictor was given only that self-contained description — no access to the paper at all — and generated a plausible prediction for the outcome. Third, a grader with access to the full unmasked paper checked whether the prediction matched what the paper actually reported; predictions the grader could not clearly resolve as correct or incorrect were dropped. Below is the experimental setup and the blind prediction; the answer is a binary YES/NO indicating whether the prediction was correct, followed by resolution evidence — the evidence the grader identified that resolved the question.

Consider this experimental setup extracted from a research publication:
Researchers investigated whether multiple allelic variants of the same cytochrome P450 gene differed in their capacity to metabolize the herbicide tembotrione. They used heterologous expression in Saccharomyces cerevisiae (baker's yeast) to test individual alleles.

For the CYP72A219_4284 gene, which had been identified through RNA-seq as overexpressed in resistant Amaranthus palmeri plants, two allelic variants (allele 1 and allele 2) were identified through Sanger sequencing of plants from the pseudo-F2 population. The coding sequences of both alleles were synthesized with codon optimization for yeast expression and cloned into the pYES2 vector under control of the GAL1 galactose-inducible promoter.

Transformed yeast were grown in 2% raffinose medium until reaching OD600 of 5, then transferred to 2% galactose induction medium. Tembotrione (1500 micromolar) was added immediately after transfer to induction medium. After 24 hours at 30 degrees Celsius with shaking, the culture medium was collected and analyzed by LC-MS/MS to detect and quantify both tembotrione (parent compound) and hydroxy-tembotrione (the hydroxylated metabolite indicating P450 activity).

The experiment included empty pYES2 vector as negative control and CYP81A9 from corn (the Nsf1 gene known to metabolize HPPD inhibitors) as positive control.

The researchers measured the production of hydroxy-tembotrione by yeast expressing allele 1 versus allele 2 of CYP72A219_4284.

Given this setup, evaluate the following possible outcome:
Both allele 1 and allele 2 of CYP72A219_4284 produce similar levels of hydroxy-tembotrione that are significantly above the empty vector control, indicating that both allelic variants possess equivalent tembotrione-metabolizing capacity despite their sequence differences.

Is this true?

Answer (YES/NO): YES